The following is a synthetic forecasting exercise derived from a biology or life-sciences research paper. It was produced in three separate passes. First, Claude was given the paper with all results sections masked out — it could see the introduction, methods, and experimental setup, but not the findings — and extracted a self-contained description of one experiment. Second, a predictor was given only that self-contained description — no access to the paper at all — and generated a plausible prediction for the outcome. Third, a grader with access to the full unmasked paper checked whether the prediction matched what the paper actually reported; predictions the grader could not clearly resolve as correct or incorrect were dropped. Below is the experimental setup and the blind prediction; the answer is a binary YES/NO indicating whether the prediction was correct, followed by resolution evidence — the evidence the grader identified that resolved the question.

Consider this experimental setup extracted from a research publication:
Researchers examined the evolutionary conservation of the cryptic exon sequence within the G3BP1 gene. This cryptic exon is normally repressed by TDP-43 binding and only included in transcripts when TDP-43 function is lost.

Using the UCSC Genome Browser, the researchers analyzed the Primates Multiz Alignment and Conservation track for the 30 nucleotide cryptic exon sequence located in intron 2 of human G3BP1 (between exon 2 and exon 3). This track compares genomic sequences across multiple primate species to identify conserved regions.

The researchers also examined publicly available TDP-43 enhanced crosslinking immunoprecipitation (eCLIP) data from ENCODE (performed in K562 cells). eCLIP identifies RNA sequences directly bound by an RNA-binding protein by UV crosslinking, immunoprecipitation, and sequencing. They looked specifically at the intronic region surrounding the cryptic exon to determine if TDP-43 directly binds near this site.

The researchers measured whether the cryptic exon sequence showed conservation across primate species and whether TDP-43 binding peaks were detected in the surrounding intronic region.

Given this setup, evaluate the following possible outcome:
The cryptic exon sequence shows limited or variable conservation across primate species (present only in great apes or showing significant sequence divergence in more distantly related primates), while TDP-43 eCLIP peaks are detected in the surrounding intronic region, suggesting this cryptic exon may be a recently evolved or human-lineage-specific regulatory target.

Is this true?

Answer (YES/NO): NO